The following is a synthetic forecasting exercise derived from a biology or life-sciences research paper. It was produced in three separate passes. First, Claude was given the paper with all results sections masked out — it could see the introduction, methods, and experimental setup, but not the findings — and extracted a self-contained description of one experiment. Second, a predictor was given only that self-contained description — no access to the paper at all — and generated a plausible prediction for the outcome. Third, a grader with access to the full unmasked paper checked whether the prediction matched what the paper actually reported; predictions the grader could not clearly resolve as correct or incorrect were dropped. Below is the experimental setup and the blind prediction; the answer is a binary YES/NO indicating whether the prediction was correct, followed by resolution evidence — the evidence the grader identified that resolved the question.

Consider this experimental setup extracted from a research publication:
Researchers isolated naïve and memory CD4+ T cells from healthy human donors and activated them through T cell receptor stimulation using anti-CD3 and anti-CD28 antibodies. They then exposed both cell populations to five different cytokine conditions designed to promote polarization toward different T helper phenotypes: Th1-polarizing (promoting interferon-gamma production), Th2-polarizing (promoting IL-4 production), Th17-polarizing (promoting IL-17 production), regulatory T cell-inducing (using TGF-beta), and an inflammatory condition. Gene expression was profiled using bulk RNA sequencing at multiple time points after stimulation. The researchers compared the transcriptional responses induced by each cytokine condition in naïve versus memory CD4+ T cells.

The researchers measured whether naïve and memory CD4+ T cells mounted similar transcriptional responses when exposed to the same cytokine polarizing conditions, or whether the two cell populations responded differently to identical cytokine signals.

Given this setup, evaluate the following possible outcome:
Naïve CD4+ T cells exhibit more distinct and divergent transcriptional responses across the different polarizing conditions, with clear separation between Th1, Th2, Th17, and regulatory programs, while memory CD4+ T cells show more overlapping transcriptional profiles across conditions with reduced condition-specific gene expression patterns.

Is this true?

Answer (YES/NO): YES